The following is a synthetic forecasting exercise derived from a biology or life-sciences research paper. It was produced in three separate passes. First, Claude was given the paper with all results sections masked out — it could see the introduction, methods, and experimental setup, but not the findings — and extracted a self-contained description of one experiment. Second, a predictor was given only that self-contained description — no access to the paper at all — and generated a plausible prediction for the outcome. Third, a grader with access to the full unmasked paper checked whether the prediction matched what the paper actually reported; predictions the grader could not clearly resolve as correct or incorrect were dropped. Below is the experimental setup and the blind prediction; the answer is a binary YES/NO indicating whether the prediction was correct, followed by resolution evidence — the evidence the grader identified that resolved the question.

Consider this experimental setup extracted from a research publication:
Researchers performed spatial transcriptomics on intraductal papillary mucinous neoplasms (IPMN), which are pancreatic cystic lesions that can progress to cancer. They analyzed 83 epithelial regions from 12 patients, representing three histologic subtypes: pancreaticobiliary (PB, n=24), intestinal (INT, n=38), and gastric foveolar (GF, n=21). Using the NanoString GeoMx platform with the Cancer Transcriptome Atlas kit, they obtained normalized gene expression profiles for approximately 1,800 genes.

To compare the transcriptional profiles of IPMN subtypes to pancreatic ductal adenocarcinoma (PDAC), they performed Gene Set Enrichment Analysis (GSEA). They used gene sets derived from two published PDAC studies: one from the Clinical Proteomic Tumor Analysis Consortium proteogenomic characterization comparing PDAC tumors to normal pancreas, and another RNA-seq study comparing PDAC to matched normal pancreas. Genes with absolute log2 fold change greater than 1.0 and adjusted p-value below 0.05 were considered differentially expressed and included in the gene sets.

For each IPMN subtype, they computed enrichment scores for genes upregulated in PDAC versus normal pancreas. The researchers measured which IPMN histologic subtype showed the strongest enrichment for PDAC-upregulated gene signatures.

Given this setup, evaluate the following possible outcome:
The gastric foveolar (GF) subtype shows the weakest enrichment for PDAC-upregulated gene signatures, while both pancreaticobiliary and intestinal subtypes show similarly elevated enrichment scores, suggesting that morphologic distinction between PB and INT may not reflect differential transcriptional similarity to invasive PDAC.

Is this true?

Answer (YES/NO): NO